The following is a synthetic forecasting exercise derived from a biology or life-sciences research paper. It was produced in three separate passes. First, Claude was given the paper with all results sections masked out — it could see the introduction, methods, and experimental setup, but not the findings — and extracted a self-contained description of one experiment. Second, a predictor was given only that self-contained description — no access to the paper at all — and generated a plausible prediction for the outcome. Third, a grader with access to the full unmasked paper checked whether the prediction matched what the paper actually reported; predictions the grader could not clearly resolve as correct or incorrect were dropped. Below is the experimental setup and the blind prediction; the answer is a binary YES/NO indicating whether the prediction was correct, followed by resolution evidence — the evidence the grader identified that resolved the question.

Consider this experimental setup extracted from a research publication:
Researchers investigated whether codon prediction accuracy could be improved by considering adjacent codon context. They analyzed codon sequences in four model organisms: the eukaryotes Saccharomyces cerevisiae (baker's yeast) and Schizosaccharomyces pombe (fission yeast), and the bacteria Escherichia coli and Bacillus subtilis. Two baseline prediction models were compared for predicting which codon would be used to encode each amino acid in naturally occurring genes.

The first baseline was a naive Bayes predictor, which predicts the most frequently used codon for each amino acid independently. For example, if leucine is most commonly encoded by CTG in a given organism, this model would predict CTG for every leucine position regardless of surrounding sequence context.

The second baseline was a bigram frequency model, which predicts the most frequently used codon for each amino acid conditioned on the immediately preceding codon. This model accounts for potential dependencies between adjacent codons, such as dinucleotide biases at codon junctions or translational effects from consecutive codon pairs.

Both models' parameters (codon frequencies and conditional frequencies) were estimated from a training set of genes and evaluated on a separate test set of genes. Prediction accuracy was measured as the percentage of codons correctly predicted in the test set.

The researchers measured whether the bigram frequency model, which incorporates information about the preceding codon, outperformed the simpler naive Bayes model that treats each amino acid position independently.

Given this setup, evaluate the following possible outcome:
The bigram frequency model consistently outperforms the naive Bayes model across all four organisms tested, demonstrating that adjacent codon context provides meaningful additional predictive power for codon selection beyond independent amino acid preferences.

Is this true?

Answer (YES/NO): NO